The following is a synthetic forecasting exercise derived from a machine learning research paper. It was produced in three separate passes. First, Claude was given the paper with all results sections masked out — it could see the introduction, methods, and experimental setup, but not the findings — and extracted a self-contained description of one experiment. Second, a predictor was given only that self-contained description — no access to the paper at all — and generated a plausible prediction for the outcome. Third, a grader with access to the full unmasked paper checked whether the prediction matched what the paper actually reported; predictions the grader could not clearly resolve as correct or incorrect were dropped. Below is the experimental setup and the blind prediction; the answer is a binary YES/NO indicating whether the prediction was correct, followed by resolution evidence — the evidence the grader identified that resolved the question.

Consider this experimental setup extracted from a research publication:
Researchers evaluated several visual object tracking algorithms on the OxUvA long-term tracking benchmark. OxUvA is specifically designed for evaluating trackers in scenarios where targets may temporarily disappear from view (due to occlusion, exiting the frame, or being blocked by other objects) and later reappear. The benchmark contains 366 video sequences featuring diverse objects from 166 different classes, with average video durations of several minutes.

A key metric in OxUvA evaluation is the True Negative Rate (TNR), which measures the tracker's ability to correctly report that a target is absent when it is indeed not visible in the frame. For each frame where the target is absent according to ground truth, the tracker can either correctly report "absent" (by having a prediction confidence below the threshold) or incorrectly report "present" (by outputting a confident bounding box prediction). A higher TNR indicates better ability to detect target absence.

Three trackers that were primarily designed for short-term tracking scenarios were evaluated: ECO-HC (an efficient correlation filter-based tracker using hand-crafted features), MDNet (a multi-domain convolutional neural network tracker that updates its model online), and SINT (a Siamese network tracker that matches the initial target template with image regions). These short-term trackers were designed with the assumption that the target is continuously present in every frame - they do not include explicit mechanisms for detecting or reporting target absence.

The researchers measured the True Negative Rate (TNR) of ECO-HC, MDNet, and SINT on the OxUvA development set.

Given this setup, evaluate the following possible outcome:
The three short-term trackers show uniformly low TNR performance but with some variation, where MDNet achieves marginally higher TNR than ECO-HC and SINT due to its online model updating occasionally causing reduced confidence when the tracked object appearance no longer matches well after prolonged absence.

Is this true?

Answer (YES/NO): NO